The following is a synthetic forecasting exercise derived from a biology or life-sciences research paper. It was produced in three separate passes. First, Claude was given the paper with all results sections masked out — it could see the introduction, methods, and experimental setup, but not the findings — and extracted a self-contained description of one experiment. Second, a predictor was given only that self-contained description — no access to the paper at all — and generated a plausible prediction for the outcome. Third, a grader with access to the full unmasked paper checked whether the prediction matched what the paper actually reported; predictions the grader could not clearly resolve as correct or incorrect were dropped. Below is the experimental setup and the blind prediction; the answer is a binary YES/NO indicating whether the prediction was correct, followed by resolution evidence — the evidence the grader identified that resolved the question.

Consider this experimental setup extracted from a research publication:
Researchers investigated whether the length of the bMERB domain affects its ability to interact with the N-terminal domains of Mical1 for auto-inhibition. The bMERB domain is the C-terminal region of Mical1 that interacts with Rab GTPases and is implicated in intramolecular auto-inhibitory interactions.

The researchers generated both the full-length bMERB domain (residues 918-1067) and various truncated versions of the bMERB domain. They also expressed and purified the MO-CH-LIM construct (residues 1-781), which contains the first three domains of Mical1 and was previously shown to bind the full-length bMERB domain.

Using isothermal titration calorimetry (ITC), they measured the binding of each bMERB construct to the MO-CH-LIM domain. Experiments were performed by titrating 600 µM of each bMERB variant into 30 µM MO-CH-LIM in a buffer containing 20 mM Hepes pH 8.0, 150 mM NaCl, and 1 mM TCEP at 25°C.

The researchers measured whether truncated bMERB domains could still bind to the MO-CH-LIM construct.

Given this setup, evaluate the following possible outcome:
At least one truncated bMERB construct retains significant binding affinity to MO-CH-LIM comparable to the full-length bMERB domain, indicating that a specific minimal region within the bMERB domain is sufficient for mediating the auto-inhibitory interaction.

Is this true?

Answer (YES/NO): NO